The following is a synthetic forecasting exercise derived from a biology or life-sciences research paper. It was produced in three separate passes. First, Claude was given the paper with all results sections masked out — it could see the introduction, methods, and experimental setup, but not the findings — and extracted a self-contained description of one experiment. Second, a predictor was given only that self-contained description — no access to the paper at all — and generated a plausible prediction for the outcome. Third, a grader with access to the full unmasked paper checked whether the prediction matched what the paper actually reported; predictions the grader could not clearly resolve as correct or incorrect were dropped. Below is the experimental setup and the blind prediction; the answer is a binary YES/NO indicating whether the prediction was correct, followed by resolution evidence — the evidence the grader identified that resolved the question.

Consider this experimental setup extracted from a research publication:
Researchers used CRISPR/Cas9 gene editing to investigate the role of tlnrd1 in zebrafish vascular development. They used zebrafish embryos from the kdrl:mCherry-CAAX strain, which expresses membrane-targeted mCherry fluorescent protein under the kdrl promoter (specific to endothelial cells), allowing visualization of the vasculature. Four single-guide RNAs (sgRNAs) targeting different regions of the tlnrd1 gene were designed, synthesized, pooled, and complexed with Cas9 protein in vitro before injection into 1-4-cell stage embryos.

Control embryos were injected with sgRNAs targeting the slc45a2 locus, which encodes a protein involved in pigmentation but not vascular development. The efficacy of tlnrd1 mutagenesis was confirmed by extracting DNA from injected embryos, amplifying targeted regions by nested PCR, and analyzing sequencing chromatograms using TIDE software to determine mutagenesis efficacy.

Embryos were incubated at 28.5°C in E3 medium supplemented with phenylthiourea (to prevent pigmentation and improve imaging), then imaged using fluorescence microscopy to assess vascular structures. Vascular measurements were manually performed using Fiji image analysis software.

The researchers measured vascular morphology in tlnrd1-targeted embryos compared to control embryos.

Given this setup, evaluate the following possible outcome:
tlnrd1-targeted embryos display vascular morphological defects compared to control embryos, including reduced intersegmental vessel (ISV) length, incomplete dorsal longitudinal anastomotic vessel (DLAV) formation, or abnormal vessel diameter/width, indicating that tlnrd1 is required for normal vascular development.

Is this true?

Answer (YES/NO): NO